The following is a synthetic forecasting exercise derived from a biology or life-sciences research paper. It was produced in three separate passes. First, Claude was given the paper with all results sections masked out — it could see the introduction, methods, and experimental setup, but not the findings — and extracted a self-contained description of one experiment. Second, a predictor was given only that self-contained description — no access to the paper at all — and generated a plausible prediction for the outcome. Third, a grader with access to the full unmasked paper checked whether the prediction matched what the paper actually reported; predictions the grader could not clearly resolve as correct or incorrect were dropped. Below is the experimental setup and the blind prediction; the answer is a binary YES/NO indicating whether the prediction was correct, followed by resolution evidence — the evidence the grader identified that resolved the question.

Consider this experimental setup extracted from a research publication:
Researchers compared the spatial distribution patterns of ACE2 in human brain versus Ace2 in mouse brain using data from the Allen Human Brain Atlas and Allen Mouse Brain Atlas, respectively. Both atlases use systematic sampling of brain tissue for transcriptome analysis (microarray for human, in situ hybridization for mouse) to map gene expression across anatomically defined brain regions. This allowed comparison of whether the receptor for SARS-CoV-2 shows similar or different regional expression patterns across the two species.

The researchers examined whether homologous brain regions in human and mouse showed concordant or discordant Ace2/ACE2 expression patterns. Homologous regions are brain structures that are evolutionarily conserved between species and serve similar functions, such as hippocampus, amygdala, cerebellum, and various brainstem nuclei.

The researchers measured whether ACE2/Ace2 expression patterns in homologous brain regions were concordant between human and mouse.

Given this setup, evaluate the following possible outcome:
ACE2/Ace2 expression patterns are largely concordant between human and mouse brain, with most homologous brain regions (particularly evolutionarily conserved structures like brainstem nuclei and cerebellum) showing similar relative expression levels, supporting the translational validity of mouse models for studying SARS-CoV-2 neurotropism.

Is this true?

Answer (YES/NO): NO